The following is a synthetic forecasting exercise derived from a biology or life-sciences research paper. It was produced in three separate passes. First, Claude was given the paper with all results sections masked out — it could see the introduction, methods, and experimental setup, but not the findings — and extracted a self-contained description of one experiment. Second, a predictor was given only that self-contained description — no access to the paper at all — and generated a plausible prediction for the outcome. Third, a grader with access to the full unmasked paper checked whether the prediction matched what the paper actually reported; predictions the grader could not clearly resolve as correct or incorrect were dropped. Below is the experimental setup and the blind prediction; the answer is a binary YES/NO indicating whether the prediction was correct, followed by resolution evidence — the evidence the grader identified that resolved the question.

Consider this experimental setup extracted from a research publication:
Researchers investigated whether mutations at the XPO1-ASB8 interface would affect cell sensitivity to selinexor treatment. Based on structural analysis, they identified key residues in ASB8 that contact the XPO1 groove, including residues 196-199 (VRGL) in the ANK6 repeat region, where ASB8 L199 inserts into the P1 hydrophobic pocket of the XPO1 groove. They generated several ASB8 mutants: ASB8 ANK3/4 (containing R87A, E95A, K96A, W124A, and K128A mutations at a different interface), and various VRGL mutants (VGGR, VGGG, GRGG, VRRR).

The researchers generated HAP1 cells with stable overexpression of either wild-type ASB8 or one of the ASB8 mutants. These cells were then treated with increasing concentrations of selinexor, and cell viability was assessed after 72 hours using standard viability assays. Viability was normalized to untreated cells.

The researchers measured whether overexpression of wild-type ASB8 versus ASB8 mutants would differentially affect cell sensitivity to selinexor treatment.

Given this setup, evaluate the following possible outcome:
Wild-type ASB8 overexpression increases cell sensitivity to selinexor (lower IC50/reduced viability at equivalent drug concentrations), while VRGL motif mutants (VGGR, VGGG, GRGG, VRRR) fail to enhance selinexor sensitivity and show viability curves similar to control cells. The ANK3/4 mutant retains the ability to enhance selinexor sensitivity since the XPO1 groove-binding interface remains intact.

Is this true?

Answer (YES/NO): NO